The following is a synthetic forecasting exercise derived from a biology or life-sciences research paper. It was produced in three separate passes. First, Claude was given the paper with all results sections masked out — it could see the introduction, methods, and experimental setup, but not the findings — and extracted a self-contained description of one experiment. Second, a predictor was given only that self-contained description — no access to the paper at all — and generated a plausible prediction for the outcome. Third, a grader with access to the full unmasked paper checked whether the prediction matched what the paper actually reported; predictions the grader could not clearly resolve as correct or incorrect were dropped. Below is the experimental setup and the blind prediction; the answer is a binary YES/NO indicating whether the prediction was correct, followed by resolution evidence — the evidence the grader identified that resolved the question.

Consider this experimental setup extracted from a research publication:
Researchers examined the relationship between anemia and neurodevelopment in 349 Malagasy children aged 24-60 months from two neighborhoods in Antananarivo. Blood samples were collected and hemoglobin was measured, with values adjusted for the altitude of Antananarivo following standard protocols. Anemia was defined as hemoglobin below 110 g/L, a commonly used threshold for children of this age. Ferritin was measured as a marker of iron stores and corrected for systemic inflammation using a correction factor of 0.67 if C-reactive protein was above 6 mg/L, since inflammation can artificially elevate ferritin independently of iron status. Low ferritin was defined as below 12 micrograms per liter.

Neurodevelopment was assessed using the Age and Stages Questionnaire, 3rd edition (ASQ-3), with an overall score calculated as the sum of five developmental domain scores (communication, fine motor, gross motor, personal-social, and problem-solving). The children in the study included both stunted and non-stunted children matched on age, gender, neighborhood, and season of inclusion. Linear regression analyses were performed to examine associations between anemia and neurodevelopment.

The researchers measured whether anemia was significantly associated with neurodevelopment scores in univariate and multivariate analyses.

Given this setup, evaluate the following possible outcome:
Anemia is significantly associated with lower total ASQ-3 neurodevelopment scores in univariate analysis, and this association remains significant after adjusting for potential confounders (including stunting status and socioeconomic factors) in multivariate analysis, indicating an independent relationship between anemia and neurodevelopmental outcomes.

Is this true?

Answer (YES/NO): NO